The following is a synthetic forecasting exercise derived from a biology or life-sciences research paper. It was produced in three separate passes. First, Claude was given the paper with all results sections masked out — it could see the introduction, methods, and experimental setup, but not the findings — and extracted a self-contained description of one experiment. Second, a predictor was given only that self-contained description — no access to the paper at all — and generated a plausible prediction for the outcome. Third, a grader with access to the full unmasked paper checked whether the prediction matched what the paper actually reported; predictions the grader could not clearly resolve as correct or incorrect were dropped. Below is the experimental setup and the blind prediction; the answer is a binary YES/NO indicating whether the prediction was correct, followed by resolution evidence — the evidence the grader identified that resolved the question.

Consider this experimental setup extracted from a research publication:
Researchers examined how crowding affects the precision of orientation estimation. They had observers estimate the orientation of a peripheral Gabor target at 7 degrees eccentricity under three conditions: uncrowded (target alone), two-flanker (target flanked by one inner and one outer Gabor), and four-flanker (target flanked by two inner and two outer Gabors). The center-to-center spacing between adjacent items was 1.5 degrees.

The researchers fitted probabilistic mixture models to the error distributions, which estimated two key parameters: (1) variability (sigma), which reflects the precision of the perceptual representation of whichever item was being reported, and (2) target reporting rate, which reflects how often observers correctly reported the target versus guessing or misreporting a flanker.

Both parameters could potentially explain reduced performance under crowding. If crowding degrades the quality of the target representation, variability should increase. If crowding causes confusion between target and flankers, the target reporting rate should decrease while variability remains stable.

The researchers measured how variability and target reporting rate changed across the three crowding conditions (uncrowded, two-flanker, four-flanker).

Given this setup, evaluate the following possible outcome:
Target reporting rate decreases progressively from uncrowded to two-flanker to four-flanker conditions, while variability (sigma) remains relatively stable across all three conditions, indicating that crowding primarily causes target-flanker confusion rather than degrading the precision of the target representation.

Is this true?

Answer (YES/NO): NO